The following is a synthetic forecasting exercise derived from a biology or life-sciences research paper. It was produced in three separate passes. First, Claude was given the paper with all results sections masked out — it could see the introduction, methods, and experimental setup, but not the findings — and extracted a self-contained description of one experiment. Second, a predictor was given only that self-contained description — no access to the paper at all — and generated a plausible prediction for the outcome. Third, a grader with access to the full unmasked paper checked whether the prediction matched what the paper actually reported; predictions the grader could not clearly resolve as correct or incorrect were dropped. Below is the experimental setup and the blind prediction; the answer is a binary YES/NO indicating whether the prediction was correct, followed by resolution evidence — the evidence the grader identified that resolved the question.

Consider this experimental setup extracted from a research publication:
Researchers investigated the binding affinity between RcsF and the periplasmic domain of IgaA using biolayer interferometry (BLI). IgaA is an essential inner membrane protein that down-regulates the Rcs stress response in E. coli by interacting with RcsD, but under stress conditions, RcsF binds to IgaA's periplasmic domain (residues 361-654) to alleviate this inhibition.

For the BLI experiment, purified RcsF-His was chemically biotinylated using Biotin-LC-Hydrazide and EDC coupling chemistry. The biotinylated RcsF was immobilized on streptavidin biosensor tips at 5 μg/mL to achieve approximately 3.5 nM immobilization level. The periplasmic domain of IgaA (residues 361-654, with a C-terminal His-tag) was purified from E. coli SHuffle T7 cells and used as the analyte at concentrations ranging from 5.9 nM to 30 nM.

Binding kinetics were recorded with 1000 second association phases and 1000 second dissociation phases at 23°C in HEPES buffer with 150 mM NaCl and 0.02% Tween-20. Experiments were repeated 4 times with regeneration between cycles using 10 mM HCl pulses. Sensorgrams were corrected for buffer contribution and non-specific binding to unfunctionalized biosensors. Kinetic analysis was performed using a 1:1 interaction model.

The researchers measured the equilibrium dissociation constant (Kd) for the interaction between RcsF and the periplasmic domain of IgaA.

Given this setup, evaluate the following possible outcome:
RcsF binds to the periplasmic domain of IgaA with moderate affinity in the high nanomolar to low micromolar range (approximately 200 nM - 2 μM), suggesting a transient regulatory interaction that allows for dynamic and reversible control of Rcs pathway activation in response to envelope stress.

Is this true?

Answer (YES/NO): NO